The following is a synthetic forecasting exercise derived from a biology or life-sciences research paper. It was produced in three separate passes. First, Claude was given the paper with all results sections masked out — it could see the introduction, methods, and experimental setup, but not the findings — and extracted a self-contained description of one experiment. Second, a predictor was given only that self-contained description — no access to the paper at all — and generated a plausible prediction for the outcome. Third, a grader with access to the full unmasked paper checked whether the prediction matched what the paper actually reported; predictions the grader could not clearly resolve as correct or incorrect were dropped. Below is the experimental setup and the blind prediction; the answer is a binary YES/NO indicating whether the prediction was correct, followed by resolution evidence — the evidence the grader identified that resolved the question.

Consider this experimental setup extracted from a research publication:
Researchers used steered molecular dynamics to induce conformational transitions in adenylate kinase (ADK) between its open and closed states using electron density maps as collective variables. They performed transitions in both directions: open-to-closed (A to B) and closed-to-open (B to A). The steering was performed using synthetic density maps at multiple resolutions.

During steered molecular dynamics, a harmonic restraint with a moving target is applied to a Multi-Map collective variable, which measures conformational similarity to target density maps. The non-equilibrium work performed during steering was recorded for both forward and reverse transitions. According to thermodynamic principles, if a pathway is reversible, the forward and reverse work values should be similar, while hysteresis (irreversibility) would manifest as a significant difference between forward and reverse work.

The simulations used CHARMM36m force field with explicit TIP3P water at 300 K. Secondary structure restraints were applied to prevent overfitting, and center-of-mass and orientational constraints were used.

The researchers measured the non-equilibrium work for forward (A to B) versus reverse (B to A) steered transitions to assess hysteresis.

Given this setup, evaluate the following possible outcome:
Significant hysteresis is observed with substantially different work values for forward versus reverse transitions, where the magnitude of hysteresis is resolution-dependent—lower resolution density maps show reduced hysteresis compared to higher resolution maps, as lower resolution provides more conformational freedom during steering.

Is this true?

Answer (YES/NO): NO